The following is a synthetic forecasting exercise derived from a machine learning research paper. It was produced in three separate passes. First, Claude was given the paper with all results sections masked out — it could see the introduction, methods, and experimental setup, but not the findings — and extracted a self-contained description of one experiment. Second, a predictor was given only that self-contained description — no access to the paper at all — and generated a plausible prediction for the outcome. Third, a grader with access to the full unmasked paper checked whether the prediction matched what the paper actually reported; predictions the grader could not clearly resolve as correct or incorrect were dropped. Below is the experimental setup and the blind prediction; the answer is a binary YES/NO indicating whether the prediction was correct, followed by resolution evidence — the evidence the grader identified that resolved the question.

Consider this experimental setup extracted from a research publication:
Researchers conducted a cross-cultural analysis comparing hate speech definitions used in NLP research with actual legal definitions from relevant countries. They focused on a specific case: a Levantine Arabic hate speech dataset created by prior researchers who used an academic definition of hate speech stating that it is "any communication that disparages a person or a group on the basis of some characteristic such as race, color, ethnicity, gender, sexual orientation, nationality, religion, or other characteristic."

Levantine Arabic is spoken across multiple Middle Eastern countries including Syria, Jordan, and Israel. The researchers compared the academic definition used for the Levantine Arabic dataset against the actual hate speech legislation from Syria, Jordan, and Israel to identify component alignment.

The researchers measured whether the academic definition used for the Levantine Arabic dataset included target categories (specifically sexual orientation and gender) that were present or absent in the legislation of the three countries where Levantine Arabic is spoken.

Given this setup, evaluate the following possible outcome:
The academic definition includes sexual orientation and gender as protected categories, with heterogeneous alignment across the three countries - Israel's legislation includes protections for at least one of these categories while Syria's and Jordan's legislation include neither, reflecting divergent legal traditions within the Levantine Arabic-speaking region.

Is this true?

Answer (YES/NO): NO